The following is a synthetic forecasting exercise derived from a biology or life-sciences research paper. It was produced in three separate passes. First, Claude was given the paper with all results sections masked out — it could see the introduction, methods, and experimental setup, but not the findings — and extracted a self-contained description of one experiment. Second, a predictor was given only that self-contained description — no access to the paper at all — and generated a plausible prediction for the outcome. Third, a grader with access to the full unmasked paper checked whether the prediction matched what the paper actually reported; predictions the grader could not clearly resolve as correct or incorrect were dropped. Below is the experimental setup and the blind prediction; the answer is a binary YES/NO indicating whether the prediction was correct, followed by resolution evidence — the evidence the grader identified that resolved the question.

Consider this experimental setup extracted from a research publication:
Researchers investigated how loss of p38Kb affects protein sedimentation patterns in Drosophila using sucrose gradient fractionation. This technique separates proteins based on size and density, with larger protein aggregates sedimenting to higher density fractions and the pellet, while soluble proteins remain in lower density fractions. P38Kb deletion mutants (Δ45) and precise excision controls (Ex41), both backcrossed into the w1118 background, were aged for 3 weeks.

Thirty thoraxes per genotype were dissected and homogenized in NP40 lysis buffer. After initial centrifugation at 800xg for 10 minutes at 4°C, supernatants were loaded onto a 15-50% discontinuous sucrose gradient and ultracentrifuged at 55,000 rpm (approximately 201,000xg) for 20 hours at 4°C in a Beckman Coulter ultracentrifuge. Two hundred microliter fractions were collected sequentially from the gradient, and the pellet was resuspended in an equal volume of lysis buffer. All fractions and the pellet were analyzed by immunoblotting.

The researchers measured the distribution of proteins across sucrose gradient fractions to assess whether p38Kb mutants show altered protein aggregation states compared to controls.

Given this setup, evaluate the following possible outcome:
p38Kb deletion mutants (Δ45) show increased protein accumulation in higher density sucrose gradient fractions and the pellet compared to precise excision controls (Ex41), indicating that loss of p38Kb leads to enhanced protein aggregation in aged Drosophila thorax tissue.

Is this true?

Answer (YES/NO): YES